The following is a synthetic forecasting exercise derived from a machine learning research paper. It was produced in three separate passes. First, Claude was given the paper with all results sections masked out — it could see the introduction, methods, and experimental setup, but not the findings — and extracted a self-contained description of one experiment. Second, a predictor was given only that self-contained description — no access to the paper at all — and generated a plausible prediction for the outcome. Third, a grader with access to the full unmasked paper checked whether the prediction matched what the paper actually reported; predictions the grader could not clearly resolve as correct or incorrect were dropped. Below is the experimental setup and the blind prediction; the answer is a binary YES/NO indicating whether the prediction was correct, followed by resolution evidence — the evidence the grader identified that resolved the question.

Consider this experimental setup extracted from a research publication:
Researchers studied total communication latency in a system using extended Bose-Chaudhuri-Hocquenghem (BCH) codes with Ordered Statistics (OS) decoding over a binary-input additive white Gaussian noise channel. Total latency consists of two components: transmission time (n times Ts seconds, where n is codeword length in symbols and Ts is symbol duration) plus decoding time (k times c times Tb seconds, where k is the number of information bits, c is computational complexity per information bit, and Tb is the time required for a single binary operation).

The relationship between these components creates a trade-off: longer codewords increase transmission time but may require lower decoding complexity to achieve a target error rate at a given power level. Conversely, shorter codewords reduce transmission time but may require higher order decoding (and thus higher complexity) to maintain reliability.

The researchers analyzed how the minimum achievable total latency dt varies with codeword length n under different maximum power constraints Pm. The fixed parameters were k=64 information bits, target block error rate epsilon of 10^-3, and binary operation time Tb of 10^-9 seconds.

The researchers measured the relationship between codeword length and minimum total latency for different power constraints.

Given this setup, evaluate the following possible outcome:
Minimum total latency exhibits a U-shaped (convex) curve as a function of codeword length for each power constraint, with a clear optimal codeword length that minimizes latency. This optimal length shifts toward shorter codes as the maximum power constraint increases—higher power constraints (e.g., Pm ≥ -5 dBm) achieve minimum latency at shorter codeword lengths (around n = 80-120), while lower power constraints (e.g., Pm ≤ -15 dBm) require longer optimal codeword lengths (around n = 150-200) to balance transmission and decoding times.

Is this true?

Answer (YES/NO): NO